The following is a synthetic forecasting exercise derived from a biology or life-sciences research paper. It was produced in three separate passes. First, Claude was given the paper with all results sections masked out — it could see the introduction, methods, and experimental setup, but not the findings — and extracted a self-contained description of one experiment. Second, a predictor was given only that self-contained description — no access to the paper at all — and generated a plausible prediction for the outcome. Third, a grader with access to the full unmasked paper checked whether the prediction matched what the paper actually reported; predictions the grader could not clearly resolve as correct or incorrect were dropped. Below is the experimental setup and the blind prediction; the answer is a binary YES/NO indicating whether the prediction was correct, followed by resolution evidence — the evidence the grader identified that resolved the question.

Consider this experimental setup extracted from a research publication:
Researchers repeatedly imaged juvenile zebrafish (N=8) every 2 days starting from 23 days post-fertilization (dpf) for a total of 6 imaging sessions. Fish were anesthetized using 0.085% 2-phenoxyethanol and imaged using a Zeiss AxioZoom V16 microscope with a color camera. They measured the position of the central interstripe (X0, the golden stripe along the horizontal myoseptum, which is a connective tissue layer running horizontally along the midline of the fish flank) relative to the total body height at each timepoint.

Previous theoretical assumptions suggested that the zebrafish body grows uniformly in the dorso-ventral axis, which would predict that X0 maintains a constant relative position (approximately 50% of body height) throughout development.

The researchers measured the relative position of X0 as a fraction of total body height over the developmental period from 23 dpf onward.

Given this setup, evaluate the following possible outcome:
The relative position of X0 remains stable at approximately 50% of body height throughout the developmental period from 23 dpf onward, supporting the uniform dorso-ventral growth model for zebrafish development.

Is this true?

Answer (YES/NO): NO